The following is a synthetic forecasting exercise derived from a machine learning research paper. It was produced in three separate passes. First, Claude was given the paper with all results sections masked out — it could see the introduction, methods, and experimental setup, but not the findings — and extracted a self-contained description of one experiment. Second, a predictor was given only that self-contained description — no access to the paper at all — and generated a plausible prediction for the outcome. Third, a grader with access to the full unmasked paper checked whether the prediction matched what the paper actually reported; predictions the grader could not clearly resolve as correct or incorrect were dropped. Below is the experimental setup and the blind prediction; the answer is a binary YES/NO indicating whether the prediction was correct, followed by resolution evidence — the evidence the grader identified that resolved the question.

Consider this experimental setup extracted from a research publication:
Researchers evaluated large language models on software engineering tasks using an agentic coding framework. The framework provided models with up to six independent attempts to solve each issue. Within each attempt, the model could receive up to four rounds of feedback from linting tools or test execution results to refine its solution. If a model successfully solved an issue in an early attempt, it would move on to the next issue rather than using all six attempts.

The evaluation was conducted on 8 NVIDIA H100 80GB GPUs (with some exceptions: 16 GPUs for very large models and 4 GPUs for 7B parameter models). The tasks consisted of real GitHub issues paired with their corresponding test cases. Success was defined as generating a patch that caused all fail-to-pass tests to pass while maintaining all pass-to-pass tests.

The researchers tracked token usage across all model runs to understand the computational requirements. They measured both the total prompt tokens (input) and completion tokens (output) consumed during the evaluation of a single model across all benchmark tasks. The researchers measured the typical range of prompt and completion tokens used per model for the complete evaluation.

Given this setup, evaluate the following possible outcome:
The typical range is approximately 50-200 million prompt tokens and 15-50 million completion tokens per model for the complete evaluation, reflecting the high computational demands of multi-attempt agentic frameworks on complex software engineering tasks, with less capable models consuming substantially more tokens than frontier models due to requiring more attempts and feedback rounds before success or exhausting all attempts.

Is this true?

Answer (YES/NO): NO